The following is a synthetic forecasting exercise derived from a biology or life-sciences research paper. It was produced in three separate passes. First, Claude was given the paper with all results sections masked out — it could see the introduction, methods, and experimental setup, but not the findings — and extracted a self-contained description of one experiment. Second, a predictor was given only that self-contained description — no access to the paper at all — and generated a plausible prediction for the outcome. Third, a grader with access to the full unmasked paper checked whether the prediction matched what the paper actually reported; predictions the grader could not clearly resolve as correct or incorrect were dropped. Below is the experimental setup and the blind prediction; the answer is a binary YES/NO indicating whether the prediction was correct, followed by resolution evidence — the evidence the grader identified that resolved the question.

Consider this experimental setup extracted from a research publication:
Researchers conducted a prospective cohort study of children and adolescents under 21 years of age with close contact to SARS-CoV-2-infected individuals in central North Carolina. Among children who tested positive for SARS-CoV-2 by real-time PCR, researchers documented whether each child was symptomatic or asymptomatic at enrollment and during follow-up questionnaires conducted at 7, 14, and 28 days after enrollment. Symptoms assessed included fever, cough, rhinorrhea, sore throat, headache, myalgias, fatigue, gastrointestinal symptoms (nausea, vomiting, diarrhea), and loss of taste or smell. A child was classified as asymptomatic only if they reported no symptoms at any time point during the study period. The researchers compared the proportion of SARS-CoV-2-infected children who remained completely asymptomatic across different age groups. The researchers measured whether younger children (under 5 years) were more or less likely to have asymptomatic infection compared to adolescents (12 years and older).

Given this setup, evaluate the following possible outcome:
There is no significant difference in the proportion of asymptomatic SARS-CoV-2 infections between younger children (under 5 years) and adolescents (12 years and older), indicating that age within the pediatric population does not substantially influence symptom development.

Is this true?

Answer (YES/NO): YES